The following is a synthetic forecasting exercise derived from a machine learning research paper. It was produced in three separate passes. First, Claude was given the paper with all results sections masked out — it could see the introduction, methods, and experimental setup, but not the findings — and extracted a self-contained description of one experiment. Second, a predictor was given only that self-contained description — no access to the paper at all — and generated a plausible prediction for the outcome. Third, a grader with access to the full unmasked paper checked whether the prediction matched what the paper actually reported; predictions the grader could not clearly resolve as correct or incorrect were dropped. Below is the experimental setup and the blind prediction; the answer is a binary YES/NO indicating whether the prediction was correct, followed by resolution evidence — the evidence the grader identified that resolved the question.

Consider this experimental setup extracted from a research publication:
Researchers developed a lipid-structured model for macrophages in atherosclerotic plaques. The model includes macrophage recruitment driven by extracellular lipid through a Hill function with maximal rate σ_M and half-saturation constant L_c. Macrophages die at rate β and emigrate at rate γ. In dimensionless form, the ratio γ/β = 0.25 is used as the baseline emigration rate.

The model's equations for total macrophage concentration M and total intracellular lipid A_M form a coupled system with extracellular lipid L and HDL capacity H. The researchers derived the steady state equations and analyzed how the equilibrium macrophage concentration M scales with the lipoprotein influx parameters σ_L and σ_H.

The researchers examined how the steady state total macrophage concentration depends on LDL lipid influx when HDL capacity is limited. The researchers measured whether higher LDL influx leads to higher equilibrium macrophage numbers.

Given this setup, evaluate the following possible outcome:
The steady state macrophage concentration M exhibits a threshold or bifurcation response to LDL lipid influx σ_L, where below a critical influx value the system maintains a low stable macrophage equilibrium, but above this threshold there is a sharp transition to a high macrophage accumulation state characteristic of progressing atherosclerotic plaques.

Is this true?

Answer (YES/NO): NO